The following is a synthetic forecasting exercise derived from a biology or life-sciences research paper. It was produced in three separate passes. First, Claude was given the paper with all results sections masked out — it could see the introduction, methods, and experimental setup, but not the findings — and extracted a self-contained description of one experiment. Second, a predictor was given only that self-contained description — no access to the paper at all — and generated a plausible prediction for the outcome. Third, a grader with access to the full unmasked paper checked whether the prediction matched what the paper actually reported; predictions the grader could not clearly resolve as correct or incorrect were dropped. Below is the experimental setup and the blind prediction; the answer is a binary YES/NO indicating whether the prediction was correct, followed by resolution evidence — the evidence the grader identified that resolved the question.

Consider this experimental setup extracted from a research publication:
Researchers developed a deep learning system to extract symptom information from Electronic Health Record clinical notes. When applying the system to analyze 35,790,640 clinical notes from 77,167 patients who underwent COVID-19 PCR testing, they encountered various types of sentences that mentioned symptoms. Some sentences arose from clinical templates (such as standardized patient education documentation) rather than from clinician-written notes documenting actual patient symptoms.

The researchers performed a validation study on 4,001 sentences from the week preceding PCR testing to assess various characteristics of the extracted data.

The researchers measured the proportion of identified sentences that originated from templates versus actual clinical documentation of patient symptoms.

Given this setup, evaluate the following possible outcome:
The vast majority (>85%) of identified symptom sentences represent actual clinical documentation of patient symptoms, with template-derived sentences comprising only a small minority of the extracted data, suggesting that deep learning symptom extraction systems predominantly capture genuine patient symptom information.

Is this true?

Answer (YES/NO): YES